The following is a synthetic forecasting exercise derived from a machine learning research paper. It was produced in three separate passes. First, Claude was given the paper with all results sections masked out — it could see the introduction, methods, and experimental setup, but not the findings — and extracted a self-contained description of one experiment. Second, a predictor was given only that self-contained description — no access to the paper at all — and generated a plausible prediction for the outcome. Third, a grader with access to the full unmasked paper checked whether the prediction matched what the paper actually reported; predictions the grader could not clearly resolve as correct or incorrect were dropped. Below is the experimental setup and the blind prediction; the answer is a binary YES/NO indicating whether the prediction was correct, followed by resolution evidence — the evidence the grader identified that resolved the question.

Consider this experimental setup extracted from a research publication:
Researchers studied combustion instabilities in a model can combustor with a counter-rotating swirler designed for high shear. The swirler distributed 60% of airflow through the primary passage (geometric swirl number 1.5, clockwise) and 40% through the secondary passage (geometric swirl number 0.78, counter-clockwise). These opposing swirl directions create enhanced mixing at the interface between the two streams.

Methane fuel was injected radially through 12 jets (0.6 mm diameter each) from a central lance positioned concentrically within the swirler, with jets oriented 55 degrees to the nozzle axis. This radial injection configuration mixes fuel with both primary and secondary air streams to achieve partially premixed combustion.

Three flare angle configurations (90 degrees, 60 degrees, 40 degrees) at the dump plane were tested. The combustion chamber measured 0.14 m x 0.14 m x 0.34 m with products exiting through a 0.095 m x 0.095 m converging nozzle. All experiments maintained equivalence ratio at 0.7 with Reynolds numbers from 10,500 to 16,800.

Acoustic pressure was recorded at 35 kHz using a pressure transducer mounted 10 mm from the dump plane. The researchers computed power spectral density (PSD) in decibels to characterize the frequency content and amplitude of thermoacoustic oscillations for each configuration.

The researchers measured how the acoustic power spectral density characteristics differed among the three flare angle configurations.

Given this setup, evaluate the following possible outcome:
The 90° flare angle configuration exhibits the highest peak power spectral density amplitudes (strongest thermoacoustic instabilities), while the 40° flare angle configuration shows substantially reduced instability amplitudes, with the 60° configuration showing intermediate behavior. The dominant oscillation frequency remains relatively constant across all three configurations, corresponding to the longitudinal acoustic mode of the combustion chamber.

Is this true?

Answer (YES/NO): NO